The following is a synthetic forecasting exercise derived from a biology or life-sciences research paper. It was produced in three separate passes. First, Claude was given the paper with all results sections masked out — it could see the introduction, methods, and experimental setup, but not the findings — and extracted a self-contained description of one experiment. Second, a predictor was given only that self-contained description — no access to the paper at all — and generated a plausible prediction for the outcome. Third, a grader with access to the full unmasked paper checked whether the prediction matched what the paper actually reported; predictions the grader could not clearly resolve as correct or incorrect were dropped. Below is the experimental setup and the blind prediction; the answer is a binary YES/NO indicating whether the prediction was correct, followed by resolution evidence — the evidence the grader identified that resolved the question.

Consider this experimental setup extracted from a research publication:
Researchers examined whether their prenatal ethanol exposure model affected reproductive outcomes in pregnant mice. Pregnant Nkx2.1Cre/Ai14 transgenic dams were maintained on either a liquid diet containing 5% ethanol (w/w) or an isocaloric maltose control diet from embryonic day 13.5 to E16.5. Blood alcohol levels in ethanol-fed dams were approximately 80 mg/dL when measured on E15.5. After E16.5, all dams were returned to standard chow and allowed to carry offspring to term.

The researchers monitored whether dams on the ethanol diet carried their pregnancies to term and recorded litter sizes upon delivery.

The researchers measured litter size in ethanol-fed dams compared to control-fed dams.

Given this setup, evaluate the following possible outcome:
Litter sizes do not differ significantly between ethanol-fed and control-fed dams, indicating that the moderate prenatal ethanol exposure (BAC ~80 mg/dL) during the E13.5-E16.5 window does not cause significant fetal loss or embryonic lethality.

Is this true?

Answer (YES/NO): YES